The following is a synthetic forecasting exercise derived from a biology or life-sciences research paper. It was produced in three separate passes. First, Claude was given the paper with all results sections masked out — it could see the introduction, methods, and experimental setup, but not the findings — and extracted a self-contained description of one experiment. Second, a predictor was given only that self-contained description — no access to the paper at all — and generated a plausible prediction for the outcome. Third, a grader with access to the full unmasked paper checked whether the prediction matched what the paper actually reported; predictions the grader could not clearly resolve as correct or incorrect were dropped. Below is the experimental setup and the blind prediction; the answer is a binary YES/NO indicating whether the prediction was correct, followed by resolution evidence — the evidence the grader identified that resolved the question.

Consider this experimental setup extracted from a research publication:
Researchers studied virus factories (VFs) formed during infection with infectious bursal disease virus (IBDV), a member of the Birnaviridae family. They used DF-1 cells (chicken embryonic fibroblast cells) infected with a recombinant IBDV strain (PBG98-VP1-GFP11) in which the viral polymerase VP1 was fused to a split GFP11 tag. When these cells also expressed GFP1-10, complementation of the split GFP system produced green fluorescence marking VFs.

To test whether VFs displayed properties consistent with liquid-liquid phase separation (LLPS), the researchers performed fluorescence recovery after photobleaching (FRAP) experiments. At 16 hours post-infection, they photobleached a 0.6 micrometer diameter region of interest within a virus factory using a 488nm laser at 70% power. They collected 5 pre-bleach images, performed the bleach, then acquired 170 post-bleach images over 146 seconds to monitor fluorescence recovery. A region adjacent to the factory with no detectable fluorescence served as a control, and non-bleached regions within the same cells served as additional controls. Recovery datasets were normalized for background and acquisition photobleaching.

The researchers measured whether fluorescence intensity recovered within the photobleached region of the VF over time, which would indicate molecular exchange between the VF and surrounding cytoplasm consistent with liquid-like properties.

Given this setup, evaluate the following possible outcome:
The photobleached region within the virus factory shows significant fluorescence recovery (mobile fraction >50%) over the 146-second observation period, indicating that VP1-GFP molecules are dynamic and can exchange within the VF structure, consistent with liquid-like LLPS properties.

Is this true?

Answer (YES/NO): YES